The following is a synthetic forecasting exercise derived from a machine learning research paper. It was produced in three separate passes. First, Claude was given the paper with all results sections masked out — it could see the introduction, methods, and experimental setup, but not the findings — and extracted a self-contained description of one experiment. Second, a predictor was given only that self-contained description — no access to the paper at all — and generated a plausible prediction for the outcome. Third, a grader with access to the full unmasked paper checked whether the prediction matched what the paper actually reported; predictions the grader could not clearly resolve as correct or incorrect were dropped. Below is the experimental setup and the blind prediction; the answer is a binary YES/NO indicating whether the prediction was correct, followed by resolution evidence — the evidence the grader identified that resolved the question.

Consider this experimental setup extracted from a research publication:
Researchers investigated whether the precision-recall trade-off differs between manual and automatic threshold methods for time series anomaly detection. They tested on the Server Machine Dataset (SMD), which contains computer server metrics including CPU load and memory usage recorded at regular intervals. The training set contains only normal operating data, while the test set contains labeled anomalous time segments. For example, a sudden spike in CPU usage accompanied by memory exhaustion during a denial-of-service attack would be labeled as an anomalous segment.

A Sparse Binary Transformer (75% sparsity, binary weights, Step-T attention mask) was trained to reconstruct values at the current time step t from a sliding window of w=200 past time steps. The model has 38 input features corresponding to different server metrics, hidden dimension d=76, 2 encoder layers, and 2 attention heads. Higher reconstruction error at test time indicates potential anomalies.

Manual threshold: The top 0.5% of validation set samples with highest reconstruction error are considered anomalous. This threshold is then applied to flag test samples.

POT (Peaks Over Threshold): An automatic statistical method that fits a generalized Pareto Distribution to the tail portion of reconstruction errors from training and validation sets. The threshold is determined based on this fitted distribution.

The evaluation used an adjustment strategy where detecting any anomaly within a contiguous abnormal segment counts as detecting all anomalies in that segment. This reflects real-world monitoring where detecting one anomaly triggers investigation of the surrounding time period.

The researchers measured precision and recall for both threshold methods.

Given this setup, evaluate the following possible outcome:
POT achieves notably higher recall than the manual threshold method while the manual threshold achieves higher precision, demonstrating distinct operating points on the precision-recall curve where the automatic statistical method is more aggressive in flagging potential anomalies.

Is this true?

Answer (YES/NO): NO